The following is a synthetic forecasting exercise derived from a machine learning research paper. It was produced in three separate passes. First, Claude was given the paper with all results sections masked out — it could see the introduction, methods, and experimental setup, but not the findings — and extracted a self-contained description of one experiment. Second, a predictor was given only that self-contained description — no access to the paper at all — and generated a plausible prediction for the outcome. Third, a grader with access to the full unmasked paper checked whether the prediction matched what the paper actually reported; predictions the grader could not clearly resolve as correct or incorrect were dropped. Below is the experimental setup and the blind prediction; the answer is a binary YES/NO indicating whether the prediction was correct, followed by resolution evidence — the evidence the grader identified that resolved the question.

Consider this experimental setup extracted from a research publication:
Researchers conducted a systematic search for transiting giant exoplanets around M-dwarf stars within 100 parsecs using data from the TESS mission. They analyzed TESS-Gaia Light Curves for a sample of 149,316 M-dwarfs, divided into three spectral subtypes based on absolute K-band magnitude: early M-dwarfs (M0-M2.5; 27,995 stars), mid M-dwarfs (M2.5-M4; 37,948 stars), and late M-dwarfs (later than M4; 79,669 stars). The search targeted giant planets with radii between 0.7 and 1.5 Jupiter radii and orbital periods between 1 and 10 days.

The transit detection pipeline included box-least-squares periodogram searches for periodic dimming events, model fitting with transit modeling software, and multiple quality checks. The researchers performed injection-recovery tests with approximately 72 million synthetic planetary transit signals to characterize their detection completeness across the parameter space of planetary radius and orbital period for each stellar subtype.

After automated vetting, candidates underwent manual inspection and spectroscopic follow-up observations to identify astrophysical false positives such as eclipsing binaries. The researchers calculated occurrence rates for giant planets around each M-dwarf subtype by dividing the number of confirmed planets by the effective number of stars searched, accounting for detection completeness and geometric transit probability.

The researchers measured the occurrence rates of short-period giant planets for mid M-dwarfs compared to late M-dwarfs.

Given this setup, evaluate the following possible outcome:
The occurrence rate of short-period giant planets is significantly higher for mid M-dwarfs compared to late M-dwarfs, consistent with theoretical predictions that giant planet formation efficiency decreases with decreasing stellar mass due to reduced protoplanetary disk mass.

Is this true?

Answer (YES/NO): NO